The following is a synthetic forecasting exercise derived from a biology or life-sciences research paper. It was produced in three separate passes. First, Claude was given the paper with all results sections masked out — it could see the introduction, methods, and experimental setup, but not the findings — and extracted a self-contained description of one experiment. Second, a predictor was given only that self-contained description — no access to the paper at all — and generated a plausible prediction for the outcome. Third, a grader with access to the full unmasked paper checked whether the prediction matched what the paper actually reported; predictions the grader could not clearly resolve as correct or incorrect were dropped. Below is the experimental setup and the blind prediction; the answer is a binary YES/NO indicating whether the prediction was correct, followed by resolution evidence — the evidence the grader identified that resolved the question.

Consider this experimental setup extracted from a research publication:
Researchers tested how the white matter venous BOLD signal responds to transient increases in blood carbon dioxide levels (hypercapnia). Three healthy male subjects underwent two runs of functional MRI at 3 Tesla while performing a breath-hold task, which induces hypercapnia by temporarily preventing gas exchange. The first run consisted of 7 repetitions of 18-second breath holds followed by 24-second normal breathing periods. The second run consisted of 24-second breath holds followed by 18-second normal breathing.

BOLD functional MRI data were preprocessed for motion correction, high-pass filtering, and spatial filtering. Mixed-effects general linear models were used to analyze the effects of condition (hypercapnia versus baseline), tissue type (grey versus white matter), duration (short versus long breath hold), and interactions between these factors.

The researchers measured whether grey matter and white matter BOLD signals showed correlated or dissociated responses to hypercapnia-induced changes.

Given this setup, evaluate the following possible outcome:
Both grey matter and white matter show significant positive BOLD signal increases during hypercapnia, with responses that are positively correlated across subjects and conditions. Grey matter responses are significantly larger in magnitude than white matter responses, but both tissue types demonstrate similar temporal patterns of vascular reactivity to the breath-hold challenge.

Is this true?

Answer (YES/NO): NO